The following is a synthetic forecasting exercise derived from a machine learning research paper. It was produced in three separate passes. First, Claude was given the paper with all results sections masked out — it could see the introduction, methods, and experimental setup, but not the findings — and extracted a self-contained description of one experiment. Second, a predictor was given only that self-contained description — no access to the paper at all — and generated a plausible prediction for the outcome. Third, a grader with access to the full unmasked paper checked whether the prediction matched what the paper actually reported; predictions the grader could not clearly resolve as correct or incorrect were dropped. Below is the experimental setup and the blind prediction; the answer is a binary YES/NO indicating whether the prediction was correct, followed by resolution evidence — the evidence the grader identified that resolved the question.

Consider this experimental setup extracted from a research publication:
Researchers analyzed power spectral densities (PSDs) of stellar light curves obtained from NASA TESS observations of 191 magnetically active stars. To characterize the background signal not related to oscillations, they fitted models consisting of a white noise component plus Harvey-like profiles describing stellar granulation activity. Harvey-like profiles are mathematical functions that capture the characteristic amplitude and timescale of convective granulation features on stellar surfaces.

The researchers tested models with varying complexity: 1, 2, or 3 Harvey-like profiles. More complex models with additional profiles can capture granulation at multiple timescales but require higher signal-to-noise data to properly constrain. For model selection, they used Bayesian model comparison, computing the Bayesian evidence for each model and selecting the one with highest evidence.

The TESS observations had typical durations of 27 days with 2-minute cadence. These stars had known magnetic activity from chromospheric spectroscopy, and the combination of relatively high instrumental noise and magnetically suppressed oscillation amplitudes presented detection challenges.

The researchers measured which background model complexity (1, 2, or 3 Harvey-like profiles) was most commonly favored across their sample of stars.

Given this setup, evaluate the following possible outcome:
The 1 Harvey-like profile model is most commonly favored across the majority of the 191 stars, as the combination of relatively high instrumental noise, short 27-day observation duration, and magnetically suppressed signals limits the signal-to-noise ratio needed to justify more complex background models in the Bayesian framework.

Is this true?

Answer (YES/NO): NO